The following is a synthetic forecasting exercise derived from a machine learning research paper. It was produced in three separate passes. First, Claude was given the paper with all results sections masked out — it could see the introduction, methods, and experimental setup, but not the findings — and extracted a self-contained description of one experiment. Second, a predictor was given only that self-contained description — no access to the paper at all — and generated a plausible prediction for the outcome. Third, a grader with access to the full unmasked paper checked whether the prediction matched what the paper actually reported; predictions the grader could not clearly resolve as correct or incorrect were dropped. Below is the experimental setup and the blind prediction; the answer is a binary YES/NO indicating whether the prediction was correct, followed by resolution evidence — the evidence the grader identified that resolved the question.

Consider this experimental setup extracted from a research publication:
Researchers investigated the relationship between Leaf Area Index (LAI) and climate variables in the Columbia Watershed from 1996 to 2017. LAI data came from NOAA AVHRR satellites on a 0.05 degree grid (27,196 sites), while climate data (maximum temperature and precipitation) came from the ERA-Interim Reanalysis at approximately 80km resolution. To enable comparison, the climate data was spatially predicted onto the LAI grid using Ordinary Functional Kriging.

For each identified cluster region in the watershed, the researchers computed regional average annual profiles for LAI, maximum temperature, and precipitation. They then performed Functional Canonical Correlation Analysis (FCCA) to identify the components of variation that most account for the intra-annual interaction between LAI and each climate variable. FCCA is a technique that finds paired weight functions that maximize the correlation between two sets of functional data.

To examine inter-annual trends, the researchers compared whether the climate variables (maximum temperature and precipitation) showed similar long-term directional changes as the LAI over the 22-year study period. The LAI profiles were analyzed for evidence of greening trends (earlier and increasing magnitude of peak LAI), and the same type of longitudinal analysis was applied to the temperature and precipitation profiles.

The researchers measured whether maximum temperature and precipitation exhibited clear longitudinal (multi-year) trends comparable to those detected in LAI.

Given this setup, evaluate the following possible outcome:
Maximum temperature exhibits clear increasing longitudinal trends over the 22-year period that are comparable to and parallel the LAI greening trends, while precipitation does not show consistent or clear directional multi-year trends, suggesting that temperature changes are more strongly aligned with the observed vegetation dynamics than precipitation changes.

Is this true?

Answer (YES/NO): NO